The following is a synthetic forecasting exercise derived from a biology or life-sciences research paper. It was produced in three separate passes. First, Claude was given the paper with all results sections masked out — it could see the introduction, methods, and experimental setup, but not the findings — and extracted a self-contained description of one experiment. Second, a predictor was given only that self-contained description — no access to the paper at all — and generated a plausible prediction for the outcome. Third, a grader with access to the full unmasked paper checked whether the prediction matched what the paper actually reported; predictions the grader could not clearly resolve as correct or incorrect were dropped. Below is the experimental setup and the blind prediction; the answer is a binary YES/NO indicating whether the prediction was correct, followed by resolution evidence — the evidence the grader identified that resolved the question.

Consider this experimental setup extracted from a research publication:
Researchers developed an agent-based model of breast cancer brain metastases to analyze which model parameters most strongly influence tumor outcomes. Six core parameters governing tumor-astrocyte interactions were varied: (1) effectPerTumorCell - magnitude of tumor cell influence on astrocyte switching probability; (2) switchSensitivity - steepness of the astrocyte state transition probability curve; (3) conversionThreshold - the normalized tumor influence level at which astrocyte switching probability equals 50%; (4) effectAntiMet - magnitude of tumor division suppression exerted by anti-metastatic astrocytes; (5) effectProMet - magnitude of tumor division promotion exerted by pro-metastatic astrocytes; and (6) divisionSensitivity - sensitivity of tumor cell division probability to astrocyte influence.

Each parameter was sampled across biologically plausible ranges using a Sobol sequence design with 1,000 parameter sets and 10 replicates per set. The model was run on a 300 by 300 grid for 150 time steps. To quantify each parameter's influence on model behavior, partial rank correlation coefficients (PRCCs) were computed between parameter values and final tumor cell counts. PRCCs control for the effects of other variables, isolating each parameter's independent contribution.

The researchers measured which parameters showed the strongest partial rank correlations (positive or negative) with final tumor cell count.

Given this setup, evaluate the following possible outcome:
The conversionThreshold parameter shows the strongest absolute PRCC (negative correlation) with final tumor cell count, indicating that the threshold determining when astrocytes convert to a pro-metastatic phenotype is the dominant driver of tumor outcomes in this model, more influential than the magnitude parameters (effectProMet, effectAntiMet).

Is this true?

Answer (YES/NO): NO